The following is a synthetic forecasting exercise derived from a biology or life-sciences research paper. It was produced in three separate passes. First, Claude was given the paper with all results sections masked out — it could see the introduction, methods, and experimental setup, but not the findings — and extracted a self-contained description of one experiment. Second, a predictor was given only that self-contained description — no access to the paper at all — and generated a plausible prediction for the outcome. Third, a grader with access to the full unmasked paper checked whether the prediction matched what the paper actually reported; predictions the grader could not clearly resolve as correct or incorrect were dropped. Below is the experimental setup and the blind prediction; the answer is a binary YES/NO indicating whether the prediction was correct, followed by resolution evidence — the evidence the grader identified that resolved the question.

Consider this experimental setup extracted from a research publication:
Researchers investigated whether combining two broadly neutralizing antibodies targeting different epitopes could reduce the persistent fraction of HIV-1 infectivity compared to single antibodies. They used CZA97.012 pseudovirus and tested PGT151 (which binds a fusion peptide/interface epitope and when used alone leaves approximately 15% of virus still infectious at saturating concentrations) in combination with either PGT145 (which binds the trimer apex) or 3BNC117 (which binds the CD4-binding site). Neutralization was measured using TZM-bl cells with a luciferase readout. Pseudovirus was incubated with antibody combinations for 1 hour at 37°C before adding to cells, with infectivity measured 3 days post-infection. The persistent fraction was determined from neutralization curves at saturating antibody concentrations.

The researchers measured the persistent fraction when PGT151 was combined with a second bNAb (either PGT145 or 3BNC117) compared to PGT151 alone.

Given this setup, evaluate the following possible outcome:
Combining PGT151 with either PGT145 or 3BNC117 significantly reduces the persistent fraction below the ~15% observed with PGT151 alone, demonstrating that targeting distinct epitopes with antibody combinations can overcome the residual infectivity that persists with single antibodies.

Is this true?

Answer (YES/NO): YES